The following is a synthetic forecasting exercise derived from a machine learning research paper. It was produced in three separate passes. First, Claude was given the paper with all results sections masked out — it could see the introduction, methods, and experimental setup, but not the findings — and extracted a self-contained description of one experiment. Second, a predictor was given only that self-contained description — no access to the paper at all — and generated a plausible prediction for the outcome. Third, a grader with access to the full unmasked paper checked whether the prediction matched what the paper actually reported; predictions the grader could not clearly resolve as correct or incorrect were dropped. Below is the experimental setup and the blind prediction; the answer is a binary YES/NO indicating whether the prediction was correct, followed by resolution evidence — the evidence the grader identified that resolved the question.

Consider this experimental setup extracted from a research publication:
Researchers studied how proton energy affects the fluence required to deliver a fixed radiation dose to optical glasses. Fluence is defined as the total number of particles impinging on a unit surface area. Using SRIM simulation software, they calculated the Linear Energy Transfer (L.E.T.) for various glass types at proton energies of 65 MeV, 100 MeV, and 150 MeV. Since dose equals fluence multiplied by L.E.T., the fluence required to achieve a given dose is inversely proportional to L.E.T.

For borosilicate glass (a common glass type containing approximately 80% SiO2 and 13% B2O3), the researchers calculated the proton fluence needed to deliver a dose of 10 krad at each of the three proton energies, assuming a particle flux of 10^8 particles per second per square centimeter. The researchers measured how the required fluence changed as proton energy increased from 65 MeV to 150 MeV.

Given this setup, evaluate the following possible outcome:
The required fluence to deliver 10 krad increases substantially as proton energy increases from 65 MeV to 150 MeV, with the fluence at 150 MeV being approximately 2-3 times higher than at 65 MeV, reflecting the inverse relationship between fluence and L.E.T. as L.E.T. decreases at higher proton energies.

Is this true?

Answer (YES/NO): NO